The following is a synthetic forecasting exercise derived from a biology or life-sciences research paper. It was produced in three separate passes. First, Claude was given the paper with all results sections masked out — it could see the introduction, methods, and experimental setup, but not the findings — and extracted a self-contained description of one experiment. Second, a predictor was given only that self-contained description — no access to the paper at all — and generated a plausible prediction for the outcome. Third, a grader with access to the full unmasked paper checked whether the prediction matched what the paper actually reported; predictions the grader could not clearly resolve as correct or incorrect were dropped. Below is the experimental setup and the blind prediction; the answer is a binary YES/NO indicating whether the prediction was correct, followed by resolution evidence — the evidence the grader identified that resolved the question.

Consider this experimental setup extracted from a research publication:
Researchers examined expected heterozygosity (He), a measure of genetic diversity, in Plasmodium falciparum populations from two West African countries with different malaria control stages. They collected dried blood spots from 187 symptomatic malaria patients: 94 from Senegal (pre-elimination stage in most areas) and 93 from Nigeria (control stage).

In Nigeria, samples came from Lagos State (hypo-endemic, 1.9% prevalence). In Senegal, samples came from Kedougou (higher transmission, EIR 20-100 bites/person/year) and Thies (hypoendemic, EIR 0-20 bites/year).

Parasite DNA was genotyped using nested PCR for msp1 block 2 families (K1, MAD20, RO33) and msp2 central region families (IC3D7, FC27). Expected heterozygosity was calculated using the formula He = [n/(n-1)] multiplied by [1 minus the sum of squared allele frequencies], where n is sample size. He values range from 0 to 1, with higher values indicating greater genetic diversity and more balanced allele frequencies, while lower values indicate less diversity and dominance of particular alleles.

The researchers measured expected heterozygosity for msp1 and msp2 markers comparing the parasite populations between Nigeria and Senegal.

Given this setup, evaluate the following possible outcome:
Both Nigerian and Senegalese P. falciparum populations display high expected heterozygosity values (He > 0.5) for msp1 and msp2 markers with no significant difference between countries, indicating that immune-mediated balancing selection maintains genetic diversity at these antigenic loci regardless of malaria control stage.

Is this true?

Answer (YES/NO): NO